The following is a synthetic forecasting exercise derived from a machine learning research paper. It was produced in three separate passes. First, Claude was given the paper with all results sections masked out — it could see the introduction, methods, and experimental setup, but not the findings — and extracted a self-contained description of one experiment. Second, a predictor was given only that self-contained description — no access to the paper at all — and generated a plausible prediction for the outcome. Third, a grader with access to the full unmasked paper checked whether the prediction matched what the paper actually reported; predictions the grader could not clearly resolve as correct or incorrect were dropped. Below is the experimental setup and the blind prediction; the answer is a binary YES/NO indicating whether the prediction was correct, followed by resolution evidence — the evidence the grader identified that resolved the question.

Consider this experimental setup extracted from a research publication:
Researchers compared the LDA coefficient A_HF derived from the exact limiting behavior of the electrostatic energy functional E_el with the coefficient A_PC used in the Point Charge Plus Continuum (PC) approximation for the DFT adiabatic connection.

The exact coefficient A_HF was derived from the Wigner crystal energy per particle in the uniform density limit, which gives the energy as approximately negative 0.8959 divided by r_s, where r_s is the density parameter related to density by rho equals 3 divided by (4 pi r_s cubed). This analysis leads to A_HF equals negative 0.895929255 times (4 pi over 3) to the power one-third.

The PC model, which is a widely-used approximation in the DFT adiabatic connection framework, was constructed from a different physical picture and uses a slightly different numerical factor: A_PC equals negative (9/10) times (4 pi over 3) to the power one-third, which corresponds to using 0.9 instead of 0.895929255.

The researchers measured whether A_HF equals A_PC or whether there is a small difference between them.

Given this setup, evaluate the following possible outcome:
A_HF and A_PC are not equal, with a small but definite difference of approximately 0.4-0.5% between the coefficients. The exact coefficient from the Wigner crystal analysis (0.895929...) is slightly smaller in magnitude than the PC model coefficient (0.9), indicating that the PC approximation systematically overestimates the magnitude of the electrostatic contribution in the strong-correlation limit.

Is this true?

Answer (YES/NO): YES